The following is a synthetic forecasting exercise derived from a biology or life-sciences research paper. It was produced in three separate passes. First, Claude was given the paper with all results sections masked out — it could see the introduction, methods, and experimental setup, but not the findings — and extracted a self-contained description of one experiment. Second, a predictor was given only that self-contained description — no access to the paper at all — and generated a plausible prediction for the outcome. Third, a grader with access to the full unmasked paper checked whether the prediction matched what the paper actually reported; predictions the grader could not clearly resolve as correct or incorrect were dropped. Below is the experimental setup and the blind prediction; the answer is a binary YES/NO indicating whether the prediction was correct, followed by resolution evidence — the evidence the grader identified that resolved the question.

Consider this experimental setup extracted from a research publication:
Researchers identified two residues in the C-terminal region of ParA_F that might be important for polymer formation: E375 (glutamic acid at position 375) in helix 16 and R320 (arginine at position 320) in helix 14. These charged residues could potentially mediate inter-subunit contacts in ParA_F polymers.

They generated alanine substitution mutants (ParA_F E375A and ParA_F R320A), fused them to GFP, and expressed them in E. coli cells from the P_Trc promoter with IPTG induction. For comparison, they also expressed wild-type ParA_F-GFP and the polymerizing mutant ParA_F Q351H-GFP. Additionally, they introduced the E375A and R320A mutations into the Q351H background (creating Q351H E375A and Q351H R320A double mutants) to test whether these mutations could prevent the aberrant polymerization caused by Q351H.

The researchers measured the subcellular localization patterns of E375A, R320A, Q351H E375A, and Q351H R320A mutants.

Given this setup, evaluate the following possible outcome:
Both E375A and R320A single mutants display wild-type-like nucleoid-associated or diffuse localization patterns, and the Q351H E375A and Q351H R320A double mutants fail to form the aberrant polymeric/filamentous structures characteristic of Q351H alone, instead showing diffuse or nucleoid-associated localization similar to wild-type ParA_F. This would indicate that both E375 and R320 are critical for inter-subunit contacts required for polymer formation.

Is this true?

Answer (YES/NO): NO